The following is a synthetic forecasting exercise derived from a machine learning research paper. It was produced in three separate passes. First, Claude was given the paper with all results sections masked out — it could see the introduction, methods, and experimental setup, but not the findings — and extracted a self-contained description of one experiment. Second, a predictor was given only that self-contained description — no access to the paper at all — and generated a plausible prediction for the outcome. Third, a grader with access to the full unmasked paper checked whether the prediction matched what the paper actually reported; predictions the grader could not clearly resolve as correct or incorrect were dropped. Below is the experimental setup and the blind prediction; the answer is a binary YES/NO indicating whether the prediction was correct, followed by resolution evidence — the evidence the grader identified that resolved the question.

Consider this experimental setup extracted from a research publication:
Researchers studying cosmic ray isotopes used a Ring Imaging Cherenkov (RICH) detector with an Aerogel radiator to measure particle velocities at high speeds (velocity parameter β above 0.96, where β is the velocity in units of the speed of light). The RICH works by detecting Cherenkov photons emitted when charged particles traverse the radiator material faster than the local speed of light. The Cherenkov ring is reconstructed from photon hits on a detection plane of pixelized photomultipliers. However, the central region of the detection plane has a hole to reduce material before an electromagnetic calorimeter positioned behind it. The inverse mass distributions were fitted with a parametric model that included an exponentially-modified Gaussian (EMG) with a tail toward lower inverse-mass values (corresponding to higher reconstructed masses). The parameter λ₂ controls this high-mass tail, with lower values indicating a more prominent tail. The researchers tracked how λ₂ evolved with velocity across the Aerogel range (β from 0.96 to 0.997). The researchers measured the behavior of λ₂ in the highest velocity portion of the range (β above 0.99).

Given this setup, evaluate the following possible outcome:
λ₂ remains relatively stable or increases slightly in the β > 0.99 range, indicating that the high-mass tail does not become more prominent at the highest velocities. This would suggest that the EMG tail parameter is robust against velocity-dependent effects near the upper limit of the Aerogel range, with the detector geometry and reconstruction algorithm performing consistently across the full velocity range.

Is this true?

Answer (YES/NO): NO